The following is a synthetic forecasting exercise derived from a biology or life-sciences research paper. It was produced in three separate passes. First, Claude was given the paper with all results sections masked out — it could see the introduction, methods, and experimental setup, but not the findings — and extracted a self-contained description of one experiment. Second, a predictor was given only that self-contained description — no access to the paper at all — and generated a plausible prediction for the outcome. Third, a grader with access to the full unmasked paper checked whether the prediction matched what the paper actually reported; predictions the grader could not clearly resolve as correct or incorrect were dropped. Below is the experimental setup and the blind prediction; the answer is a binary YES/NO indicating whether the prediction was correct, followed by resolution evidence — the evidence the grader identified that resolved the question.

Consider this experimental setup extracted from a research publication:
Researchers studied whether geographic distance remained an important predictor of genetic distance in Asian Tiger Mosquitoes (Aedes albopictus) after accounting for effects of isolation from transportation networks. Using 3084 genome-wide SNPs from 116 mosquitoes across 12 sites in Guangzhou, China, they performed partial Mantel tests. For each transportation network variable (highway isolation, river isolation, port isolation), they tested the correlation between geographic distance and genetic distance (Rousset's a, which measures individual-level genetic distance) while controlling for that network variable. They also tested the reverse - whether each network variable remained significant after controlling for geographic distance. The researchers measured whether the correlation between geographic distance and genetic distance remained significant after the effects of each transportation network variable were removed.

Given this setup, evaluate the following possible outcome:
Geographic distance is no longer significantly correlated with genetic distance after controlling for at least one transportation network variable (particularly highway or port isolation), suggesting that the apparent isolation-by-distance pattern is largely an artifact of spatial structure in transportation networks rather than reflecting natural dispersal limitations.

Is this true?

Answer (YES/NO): NO